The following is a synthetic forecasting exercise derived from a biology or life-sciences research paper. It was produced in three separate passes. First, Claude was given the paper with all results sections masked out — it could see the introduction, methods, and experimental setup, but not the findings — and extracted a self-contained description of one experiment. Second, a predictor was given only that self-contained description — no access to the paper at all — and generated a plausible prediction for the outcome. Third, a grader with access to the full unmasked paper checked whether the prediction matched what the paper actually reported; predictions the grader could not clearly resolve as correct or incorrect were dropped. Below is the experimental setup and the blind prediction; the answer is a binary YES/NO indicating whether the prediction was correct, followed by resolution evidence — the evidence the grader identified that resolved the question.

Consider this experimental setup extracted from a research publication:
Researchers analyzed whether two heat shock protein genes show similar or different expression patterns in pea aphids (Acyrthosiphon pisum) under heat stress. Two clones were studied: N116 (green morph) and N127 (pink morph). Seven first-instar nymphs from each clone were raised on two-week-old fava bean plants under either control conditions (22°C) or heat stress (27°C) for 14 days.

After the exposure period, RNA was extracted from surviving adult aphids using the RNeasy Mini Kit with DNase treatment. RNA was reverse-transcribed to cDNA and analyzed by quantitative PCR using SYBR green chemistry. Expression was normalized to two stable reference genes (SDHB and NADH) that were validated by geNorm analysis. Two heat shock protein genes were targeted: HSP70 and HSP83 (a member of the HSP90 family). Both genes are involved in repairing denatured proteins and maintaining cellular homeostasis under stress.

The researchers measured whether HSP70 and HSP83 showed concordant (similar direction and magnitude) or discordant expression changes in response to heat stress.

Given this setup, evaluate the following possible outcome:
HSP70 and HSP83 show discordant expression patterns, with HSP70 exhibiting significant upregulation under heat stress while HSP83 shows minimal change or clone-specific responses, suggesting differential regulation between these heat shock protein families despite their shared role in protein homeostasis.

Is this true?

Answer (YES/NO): YES